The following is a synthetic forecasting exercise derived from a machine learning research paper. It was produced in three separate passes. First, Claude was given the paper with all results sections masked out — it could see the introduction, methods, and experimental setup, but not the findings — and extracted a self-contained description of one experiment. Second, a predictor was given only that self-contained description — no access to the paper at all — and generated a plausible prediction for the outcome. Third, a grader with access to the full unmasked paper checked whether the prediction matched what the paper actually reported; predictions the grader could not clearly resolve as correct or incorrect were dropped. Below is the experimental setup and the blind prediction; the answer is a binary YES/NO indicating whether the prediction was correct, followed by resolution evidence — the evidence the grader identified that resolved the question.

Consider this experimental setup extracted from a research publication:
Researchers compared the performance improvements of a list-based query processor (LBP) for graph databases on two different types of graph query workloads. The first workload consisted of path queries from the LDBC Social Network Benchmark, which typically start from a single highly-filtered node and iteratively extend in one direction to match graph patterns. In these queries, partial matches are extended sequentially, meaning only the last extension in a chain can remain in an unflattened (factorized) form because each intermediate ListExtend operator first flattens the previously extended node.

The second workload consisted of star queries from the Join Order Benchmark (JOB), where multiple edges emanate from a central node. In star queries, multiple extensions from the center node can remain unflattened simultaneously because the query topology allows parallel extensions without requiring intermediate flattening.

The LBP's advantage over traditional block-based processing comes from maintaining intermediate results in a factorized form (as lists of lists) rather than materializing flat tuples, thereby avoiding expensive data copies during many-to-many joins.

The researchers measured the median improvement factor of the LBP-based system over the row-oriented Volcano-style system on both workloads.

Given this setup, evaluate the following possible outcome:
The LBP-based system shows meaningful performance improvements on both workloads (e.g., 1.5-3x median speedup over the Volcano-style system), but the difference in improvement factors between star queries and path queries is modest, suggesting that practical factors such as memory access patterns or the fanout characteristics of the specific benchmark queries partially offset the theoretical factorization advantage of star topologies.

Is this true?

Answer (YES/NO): YES